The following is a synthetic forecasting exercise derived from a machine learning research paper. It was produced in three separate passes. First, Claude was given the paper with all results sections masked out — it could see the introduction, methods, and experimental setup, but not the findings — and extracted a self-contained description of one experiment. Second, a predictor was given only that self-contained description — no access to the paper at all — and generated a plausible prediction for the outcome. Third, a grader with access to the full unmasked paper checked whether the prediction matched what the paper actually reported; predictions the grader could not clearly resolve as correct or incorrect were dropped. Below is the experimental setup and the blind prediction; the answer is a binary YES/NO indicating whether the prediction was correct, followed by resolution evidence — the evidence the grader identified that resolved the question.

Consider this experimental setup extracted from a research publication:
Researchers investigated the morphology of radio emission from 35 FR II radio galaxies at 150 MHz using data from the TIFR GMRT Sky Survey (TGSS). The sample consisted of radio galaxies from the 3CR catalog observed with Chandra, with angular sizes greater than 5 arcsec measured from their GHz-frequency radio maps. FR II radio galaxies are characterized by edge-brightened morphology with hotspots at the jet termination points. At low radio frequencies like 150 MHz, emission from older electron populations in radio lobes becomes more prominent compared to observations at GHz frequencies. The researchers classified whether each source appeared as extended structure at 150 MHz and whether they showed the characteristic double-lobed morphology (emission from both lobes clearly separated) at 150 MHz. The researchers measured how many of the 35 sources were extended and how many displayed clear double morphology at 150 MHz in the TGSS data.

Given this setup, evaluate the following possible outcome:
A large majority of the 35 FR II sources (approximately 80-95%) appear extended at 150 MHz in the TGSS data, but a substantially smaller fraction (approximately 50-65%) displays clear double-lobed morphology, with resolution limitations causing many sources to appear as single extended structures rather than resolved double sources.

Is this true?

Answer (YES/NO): NO